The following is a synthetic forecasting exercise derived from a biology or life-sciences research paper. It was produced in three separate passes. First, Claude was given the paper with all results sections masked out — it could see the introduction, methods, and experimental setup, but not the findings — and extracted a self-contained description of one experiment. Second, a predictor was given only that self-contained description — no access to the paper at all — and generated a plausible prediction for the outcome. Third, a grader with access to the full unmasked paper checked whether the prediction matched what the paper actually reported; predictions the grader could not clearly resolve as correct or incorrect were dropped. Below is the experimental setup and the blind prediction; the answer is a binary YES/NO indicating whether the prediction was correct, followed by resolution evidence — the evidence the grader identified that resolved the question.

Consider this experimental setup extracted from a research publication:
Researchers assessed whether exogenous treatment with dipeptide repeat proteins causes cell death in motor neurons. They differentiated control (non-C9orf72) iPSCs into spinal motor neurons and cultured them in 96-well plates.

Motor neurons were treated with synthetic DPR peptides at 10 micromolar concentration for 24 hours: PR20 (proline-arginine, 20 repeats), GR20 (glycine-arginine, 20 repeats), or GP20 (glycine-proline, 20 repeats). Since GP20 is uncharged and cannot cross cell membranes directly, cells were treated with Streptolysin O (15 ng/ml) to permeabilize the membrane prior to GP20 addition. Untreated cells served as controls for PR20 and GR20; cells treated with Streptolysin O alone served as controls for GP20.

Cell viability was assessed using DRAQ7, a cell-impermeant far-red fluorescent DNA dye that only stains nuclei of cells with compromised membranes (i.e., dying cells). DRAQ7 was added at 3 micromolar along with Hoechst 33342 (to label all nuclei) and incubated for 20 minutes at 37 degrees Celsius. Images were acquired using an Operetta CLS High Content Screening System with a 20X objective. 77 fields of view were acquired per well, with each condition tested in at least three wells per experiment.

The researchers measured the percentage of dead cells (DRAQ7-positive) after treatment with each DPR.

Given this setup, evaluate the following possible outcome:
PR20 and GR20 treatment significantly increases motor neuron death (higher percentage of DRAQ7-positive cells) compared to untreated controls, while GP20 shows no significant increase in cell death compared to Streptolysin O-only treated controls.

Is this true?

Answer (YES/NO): NO